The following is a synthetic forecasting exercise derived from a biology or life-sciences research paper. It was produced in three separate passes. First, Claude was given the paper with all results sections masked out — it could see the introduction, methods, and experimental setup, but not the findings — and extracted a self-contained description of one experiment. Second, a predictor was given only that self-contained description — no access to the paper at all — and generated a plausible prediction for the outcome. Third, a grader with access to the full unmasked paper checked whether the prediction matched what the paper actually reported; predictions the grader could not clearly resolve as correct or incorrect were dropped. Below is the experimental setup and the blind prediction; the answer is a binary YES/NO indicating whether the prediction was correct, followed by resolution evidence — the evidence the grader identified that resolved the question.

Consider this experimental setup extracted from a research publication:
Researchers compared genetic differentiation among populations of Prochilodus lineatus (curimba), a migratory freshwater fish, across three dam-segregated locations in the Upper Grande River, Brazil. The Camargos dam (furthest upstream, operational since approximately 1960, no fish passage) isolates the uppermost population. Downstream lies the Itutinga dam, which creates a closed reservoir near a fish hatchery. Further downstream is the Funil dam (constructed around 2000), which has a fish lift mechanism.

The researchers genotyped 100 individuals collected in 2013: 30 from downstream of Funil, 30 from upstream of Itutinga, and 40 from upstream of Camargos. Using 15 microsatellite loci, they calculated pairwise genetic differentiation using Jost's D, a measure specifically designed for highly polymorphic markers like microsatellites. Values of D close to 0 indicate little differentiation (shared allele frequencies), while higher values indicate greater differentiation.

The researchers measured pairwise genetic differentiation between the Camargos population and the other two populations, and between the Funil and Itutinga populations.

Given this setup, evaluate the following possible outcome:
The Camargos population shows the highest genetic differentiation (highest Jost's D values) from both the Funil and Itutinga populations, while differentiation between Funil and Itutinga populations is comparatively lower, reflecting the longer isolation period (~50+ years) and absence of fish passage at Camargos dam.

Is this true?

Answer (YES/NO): YES